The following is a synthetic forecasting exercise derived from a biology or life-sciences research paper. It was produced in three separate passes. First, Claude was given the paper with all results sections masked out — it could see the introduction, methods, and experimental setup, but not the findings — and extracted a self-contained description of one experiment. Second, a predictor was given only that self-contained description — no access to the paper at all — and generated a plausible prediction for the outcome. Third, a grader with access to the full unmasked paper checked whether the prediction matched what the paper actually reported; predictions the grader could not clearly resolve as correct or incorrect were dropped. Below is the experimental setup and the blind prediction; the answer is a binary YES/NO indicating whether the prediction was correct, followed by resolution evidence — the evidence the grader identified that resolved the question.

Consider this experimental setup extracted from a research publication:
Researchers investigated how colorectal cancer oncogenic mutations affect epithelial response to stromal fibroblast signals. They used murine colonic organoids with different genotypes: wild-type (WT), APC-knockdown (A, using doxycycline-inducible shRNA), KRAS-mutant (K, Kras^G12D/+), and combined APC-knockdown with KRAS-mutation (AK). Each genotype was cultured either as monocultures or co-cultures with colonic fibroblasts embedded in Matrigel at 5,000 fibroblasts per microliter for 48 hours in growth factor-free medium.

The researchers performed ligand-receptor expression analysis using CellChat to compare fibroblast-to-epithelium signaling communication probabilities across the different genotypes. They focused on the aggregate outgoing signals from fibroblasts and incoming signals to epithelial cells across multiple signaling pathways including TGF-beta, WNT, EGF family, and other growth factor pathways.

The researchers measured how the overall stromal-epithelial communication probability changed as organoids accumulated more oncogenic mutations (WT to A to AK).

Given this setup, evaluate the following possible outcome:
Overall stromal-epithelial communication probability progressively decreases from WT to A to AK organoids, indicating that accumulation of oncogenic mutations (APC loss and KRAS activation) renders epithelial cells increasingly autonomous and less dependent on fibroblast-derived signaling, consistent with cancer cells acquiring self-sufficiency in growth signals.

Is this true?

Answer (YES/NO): NO